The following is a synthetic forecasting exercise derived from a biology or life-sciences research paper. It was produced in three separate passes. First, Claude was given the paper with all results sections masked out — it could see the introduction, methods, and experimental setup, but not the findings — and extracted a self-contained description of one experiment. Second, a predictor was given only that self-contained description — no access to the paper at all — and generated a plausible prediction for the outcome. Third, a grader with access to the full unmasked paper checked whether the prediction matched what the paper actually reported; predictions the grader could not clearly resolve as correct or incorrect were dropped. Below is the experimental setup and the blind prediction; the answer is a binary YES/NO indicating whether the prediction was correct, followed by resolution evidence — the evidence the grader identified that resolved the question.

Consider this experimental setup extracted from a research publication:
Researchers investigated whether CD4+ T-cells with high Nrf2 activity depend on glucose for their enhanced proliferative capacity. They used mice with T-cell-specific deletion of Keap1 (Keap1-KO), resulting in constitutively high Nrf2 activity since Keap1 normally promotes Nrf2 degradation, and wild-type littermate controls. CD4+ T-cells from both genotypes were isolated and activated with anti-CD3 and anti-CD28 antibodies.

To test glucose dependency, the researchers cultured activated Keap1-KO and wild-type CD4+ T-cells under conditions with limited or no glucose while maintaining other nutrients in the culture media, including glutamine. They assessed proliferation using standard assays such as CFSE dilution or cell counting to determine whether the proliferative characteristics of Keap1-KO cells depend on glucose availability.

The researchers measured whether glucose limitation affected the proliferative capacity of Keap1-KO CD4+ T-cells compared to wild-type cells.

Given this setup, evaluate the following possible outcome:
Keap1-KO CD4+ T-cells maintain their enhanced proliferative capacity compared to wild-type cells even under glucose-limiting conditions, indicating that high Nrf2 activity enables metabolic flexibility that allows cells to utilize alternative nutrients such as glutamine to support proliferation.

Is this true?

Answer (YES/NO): YES